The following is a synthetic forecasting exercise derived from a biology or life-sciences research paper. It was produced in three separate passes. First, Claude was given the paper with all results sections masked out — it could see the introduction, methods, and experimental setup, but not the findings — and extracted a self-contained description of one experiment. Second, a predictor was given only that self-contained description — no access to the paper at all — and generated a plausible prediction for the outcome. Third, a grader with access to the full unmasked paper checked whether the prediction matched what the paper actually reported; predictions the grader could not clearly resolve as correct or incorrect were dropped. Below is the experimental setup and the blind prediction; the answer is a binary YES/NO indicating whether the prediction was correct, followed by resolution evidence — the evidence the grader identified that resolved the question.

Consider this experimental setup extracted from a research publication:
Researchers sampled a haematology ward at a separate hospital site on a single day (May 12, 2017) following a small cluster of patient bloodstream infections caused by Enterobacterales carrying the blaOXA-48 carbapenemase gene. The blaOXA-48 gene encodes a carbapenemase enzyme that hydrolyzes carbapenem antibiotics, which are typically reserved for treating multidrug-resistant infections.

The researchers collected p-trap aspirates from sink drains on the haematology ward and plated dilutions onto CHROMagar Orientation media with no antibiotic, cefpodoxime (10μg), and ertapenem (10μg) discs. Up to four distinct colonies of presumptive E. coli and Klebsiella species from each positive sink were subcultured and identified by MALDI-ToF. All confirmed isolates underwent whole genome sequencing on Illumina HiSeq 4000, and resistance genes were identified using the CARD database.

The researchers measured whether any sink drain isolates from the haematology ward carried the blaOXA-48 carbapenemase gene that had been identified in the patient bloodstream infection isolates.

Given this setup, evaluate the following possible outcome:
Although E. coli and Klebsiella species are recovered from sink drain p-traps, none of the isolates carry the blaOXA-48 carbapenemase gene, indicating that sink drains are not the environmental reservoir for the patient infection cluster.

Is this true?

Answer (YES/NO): YES